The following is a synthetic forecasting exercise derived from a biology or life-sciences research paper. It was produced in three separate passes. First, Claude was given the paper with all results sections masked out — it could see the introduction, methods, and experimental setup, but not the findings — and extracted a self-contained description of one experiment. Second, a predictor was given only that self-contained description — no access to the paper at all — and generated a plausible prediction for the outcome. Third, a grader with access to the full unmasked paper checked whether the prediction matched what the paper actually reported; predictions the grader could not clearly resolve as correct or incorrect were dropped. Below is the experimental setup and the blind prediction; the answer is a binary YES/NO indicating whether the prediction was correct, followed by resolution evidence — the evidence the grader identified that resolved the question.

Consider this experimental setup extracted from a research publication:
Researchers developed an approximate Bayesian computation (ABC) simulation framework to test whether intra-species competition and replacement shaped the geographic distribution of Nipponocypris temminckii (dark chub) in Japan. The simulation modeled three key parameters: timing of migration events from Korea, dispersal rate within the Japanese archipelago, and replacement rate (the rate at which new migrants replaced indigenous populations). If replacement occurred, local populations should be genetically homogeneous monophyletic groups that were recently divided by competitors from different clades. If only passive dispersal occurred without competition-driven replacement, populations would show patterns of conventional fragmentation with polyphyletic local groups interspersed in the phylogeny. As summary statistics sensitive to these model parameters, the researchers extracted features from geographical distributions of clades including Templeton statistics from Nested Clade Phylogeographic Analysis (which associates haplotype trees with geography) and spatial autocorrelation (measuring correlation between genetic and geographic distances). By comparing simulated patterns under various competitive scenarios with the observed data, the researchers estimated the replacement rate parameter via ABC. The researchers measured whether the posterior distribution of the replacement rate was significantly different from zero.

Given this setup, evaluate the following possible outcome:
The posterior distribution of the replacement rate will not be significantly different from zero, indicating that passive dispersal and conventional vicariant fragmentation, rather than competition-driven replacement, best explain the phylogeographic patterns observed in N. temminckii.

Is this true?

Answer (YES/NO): NO